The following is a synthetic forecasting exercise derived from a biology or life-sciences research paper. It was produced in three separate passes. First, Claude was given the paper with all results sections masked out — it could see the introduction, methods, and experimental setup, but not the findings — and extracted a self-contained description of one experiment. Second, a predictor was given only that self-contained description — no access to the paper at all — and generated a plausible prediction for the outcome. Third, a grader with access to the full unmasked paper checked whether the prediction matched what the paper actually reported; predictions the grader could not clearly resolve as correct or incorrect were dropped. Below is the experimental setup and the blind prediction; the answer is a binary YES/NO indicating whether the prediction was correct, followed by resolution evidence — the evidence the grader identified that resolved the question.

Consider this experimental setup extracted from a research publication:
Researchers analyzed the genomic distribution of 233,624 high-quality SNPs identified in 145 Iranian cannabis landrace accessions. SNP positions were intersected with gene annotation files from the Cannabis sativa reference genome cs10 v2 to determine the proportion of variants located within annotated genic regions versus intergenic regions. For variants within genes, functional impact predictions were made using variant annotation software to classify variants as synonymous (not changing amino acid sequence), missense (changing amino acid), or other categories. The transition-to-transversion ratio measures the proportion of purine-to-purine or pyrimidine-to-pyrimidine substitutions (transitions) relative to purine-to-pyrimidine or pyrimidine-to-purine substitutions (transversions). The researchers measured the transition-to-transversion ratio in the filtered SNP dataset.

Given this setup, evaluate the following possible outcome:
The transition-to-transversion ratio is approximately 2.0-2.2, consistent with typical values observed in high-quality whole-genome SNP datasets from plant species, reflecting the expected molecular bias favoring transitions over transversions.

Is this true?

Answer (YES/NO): NO